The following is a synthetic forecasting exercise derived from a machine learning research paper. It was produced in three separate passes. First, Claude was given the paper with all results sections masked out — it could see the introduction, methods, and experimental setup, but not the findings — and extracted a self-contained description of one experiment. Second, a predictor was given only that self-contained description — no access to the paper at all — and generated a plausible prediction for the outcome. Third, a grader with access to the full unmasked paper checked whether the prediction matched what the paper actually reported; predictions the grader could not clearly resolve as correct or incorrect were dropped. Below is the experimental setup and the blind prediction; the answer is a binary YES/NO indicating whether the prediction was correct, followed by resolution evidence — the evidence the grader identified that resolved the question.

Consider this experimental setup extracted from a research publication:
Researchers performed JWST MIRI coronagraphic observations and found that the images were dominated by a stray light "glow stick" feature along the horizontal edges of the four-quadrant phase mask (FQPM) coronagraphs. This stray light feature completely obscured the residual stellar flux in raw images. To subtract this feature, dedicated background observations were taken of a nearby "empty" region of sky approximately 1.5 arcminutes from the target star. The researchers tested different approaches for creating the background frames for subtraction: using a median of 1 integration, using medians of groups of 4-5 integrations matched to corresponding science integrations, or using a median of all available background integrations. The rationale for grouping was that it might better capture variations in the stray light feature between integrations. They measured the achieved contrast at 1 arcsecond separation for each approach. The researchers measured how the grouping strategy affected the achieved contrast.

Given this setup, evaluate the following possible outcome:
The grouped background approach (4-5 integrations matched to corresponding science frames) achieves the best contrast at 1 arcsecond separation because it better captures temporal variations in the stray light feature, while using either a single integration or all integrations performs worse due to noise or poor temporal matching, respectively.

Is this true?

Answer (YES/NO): YES